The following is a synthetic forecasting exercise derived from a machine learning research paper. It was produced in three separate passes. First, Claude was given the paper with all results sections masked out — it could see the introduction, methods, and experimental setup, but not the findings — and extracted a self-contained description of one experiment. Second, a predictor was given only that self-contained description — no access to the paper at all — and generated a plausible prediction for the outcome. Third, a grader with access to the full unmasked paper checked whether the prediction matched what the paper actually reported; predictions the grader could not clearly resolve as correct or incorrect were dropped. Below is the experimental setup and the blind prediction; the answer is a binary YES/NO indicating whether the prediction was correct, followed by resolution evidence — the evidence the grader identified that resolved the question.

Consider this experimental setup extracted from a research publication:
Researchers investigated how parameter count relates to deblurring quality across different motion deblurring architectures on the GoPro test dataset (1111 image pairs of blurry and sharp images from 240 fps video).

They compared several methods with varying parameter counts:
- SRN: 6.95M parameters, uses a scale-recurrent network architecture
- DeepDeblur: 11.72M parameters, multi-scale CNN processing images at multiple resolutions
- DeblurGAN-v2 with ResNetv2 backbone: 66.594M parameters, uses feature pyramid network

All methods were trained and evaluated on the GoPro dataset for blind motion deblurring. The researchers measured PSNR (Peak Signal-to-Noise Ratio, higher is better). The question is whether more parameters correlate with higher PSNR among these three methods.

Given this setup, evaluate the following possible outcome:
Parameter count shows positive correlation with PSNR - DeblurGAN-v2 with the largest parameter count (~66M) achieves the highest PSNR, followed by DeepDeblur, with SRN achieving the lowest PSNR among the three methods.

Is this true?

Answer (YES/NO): NO